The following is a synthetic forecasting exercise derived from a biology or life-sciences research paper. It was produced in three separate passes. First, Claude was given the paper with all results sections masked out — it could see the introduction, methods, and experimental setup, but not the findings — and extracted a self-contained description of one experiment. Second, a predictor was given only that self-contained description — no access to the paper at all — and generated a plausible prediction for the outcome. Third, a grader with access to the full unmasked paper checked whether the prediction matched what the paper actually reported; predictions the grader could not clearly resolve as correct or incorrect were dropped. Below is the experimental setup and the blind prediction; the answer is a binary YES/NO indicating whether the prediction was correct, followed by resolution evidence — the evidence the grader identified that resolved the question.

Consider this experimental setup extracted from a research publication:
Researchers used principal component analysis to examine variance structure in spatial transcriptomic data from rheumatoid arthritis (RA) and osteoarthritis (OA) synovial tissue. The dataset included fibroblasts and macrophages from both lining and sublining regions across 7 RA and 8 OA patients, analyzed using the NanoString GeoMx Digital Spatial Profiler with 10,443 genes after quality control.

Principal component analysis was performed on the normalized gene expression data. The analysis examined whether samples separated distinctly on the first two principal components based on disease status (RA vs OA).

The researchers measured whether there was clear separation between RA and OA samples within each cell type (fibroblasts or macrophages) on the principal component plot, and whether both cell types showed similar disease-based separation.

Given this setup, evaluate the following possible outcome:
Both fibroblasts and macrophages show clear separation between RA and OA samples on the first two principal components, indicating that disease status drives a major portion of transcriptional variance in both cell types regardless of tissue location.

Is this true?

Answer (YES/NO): NO